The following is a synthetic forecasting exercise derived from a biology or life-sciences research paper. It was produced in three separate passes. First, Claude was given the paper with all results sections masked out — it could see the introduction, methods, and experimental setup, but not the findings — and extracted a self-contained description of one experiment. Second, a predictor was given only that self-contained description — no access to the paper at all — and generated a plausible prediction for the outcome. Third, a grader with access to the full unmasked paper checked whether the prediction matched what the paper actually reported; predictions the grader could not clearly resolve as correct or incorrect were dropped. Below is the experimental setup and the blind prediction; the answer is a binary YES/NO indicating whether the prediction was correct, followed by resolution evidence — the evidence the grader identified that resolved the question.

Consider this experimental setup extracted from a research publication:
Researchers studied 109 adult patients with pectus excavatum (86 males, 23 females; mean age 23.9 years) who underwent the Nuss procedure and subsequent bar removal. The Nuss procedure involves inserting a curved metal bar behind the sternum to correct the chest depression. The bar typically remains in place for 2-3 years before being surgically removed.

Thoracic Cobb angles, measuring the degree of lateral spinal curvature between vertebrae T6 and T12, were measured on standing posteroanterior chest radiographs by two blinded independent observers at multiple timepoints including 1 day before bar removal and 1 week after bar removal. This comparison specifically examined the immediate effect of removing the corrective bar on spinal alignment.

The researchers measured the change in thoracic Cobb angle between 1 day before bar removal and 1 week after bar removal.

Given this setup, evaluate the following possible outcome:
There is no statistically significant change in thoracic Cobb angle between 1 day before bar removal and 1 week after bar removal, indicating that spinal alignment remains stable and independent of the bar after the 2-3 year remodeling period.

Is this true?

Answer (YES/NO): NO